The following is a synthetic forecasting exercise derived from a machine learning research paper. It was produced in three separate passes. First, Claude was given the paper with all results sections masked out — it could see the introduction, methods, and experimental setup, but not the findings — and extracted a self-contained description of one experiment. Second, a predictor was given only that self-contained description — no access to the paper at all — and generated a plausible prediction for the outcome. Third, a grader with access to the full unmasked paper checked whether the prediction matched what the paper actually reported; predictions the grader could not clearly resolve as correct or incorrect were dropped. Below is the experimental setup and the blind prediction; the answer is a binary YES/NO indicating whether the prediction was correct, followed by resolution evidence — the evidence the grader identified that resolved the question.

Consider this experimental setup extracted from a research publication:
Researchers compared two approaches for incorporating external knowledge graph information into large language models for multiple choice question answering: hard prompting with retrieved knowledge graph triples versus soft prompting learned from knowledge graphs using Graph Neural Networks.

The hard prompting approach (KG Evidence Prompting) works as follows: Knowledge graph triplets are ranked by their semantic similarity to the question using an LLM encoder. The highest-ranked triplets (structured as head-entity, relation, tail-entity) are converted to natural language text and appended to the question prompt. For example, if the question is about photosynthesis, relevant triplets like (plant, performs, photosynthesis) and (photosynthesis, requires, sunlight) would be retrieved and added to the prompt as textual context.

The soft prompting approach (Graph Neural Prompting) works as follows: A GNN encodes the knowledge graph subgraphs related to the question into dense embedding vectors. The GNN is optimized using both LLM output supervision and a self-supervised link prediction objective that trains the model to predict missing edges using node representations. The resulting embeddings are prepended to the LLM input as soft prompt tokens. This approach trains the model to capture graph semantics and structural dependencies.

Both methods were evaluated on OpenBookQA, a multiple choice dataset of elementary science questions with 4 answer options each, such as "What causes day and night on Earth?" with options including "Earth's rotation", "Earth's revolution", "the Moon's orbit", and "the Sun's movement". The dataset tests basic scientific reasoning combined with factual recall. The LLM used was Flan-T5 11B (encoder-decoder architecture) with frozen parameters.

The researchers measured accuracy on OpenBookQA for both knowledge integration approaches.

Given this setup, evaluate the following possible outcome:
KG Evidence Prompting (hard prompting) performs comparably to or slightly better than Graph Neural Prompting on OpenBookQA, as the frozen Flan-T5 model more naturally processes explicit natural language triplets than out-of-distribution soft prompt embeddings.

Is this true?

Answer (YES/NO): NO